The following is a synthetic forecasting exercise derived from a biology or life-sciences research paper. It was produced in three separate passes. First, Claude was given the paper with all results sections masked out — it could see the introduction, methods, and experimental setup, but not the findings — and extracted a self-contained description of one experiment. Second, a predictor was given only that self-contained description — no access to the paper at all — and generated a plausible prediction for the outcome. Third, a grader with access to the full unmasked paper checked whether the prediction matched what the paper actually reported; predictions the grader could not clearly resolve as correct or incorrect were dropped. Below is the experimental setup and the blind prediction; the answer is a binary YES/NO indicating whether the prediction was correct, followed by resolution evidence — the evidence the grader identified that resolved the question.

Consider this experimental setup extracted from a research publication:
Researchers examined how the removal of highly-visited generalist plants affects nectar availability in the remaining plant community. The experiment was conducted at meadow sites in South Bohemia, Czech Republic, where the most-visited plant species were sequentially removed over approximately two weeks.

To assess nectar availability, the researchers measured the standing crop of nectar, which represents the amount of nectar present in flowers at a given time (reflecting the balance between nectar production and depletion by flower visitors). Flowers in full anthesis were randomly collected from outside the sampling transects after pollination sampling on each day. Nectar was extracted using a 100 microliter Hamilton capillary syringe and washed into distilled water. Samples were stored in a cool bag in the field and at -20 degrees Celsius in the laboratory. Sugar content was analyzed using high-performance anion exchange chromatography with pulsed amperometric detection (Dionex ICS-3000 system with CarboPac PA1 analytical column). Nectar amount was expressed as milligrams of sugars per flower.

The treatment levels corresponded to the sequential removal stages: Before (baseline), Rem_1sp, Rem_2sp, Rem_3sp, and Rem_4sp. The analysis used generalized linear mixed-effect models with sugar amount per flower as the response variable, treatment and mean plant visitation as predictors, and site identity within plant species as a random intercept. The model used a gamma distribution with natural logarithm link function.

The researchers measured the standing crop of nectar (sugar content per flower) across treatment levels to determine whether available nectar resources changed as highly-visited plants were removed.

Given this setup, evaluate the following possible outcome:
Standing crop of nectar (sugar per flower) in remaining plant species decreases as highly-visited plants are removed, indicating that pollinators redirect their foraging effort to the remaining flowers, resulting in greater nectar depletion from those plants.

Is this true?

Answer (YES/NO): NO